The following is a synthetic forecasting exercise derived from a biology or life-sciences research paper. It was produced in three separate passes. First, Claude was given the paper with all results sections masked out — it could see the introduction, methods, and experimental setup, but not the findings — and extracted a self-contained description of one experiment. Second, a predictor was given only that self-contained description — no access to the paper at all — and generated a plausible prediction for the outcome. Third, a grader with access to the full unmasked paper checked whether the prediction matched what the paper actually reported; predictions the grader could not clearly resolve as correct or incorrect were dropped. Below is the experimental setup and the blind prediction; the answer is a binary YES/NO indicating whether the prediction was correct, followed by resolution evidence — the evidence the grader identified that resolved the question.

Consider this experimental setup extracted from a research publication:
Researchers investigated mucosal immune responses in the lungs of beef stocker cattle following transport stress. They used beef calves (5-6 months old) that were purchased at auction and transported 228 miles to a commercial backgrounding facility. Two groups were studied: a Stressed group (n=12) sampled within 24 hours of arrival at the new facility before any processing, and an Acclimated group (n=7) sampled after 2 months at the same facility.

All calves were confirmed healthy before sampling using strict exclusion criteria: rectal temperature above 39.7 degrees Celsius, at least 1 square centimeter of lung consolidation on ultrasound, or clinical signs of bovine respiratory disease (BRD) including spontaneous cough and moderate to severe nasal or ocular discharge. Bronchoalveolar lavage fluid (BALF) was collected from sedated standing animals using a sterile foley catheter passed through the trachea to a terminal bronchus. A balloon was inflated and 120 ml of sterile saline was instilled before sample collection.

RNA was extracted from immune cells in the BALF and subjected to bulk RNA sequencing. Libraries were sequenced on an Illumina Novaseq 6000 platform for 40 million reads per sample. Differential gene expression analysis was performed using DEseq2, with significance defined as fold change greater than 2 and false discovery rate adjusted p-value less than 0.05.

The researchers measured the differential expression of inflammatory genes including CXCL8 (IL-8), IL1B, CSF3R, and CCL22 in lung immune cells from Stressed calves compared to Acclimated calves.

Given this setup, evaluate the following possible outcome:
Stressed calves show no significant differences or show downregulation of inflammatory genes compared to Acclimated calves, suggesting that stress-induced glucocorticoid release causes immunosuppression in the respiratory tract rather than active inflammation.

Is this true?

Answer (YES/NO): NO